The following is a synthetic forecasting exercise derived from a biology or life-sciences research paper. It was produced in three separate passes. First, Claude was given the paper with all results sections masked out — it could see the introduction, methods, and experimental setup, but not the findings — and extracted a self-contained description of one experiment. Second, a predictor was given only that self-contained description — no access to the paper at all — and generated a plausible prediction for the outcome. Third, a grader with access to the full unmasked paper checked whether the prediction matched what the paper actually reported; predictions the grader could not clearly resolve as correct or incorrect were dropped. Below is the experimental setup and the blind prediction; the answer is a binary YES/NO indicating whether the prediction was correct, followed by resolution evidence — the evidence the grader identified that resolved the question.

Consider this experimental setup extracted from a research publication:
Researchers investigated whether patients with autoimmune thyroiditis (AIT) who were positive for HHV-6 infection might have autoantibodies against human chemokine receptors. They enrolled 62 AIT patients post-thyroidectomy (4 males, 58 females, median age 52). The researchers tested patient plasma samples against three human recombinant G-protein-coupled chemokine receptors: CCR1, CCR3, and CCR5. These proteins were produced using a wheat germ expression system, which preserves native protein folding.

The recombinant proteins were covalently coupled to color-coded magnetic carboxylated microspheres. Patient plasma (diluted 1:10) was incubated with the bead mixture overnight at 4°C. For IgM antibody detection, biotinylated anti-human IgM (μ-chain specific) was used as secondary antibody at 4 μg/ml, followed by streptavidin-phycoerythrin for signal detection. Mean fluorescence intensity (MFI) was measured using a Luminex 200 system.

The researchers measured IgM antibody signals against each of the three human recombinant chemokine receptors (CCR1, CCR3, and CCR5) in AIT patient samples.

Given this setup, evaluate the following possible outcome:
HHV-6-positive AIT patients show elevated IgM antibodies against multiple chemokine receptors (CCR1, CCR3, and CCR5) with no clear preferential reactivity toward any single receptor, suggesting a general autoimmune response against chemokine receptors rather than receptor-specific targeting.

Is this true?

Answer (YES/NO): NO